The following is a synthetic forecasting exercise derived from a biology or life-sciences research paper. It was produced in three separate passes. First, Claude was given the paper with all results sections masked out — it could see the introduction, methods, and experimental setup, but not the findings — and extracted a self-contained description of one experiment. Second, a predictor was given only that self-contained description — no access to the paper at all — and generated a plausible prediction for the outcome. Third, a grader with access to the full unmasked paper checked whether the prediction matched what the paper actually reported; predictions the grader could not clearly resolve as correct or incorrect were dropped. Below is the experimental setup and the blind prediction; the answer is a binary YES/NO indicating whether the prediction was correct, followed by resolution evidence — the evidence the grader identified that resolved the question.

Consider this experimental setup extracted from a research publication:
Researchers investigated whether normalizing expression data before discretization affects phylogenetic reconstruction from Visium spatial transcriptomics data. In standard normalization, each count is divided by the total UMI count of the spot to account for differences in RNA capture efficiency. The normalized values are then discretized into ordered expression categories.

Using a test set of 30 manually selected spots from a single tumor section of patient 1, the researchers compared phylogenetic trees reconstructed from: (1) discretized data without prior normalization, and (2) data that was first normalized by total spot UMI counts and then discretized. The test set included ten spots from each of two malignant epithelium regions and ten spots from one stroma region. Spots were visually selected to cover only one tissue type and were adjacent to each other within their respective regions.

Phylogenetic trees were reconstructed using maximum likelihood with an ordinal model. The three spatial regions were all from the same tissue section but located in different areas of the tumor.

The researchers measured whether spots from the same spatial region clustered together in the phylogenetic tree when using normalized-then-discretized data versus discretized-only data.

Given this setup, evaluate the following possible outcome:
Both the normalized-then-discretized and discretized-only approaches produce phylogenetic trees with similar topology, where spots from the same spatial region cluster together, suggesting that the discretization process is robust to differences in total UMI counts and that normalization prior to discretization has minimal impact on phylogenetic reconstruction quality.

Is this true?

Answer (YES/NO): NO